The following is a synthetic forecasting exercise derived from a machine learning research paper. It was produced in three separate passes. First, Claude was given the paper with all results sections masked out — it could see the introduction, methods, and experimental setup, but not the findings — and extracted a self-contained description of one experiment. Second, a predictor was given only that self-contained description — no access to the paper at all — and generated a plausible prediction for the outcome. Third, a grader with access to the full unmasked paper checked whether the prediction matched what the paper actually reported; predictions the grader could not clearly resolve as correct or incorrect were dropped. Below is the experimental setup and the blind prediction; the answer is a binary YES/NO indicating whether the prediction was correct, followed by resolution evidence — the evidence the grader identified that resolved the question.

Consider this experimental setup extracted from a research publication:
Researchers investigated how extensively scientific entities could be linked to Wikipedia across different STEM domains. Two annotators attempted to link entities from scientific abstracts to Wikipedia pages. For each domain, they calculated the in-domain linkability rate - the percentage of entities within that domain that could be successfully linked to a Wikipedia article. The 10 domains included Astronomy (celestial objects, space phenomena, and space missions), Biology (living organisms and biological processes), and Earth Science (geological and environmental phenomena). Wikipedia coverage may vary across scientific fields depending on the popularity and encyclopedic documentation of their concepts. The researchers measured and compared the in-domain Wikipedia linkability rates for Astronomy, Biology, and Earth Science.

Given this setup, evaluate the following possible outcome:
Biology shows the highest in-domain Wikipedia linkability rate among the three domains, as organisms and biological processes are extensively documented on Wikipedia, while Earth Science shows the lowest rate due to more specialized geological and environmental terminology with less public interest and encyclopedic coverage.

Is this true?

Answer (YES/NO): YES